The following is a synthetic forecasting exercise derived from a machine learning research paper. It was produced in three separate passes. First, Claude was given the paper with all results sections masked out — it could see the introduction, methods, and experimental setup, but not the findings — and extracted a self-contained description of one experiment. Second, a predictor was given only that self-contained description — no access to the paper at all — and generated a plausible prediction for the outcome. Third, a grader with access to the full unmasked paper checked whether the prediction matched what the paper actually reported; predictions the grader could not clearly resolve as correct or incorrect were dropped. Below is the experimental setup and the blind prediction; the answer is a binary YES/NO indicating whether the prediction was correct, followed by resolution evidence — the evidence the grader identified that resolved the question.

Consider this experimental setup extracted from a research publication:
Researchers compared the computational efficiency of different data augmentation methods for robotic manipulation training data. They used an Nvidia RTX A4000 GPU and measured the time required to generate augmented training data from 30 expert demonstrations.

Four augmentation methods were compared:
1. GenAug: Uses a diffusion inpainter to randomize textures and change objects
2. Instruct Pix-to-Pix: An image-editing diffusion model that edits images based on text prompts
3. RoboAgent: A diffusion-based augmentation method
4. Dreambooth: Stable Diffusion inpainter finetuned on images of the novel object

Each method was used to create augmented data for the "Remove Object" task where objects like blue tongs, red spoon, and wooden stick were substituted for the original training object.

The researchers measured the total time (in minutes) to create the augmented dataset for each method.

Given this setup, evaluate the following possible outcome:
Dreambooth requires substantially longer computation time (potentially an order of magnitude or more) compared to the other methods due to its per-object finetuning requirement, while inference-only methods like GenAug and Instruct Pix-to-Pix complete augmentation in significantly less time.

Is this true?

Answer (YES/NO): NO